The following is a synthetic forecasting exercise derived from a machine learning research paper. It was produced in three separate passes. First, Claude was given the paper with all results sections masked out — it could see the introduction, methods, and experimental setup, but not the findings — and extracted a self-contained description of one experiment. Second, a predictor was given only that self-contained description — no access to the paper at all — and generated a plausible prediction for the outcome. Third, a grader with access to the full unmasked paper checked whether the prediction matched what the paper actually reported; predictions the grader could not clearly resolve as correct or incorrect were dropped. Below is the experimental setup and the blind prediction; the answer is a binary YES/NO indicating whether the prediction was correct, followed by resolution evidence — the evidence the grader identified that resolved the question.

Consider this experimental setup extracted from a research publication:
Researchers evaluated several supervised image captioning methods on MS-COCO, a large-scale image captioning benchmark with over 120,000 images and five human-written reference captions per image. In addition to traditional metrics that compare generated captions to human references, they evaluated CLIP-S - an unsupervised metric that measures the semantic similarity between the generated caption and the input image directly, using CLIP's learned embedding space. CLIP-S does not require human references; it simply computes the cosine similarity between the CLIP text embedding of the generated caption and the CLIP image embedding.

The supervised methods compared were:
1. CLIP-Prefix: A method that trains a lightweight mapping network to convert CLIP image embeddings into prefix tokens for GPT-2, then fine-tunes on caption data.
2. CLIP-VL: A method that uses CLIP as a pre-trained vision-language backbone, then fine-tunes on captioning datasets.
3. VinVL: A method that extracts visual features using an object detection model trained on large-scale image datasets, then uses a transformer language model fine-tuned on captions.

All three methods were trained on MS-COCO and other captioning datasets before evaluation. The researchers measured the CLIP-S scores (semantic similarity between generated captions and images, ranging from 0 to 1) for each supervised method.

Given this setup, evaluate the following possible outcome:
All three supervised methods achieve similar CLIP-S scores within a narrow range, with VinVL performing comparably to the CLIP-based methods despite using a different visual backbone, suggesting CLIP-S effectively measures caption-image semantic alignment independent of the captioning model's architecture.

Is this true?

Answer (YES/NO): YES